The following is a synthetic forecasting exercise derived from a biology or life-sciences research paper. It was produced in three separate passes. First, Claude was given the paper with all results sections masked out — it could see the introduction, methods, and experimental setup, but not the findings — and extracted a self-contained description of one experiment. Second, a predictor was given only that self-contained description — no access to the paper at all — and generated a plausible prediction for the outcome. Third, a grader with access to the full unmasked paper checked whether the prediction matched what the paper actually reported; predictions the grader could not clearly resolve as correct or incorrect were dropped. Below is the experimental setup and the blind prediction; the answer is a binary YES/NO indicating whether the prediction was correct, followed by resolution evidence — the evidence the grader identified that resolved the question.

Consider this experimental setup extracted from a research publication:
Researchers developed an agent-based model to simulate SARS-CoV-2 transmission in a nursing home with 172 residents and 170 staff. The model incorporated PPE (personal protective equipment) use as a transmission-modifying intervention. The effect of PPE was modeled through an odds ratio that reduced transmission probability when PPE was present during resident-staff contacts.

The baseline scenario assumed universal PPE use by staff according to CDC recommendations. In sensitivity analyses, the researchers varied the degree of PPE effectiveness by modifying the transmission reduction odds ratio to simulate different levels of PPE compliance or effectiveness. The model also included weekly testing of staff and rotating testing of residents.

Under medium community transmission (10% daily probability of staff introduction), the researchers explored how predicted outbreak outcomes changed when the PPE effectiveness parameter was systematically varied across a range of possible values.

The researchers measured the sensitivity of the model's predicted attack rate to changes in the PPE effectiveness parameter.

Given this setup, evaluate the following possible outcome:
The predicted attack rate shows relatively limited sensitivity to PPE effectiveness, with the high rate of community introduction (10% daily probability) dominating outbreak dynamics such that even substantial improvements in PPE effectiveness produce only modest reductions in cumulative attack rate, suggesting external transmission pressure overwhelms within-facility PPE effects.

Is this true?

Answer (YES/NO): NO